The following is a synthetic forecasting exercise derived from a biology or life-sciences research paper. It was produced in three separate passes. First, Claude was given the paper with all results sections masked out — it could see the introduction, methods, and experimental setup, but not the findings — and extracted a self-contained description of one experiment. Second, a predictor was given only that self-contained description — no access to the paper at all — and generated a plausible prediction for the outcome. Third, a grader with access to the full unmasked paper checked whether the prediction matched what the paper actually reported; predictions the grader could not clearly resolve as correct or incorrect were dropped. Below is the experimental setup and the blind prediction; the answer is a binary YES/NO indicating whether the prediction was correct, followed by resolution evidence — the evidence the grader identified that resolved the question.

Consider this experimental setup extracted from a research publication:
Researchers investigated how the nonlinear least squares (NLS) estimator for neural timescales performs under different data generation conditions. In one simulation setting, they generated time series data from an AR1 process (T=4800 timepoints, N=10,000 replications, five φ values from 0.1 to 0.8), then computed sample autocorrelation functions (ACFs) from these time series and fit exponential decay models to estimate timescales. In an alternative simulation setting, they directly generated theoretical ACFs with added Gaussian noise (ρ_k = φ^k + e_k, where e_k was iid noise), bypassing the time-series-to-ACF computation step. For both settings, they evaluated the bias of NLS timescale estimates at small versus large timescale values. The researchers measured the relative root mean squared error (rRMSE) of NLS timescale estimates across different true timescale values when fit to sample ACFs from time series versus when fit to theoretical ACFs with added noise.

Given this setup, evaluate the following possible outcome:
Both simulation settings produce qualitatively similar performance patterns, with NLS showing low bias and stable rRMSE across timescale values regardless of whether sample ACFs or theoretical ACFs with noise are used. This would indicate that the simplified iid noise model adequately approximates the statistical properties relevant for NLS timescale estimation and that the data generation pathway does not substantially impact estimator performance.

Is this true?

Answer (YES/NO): NO